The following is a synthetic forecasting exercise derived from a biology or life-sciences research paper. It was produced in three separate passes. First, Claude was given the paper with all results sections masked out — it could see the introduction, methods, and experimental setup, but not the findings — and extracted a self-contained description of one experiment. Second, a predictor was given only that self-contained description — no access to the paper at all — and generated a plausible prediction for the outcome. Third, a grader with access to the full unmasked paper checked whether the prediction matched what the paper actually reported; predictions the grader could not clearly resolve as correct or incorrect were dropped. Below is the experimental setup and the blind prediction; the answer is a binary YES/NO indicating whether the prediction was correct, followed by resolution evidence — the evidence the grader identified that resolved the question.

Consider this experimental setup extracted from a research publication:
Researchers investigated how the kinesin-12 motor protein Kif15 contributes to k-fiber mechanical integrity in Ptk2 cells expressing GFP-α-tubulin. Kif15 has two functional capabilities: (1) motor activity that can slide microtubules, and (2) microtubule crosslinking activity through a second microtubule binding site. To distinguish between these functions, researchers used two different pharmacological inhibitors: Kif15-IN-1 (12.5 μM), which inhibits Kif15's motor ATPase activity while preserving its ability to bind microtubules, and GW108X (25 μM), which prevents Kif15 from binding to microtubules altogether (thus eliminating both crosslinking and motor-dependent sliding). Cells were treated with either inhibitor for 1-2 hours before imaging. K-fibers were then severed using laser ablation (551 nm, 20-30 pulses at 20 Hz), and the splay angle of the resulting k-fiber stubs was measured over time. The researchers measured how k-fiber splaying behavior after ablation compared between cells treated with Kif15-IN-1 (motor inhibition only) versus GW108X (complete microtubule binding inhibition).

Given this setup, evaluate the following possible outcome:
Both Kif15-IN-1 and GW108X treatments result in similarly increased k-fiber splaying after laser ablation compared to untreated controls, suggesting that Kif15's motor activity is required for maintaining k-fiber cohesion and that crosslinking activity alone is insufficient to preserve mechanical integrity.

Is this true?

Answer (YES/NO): NO